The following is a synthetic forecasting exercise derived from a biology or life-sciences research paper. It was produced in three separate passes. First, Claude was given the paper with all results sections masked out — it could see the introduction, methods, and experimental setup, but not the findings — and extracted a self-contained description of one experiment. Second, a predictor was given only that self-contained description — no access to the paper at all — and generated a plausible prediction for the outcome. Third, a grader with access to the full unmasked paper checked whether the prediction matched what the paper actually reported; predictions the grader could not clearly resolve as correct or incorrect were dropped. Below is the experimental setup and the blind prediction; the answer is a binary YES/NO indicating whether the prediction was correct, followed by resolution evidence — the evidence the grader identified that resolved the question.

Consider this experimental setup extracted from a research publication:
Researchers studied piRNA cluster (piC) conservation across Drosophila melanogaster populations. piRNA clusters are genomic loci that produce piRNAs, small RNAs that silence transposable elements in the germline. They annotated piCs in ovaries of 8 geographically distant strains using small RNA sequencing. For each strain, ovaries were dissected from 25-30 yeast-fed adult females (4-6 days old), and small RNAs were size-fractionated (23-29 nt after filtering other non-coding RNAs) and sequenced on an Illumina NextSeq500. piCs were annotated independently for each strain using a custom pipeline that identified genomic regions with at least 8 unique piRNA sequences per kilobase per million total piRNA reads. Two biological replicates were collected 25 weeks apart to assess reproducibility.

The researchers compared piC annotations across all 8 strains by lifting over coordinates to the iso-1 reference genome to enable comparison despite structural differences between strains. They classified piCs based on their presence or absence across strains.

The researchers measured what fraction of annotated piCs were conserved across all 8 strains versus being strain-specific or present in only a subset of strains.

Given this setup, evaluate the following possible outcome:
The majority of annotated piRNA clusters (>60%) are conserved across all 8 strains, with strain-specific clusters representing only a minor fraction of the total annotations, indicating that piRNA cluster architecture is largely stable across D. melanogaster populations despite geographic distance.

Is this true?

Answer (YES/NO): NO